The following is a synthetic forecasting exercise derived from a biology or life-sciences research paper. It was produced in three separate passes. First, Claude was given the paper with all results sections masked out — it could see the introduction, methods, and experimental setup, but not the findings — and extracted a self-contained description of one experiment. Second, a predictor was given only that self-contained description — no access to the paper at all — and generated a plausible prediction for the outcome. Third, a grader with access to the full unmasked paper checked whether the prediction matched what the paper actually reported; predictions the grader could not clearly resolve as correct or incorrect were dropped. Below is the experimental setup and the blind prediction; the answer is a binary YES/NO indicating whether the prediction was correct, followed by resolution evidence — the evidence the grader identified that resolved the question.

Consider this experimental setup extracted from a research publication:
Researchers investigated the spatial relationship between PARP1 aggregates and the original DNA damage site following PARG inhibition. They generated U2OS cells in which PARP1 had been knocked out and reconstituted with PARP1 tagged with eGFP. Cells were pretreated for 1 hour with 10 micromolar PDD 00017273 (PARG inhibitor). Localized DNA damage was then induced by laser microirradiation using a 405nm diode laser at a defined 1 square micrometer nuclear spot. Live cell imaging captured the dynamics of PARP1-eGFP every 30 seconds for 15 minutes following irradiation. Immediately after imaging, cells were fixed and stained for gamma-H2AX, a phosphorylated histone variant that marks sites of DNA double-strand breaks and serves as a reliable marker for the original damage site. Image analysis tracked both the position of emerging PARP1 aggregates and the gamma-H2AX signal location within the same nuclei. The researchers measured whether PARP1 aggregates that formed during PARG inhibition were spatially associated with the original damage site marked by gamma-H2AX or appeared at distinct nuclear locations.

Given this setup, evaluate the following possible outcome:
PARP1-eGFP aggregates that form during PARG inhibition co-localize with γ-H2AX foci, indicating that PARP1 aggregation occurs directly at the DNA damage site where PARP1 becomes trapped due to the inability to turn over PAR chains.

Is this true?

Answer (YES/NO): NO